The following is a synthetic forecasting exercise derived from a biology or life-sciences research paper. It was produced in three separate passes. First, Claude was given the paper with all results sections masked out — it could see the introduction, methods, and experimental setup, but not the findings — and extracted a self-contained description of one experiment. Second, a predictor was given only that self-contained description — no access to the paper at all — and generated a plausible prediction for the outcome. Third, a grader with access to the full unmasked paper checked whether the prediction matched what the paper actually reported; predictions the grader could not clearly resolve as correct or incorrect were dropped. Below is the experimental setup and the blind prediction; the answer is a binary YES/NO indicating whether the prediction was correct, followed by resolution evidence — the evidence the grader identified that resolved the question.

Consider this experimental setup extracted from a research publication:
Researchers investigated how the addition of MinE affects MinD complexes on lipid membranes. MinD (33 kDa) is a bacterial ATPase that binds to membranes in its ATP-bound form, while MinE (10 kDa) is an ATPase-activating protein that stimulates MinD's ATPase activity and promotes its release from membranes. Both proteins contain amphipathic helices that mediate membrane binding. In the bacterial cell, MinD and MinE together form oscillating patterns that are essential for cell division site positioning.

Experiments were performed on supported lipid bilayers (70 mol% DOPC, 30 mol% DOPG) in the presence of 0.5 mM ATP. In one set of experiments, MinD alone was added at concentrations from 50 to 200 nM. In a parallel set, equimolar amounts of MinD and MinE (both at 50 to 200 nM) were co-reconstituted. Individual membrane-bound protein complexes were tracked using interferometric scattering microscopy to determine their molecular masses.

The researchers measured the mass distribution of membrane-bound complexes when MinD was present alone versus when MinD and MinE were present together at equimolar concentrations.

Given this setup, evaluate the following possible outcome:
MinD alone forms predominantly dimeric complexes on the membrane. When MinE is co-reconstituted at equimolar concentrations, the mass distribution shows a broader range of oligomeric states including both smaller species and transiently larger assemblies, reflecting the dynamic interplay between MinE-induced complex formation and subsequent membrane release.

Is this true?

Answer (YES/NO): NO